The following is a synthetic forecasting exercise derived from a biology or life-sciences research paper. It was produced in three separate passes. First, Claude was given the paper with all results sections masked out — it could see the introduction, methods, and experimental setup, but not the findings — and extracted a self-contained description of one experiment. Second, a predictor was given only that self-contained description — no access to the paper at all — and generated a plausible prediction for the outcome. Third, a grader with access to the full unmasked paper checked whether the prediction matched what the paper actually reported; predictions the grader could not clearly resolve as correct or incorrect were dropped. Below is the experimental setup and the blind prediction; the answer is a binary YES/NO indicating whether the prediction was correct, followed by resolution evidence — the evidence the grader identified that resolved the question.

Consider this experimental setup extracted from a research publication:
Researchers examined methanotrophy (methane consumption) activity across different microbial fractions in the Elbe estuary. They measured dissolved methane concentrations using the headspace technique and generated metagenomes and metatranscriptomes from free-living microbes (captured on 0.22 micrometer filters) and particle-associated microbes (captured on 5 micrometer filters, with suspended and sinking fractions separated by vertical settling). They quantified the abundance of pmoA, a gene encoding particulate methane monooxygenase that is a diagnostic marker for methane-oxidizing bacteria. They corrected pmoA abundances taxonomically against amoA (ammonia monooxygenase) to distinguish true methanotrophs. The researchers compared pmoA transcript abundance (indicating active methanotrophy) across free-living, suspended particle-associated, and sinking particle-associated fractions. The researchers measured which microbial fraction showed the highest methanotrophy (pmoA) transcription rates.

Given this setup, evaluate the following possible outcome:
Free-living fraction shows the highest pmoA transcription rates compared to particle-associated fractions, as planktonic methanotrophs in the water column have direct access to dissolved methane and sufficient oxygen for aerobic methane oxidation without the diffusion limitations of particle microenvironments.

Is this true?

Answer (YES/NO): YES